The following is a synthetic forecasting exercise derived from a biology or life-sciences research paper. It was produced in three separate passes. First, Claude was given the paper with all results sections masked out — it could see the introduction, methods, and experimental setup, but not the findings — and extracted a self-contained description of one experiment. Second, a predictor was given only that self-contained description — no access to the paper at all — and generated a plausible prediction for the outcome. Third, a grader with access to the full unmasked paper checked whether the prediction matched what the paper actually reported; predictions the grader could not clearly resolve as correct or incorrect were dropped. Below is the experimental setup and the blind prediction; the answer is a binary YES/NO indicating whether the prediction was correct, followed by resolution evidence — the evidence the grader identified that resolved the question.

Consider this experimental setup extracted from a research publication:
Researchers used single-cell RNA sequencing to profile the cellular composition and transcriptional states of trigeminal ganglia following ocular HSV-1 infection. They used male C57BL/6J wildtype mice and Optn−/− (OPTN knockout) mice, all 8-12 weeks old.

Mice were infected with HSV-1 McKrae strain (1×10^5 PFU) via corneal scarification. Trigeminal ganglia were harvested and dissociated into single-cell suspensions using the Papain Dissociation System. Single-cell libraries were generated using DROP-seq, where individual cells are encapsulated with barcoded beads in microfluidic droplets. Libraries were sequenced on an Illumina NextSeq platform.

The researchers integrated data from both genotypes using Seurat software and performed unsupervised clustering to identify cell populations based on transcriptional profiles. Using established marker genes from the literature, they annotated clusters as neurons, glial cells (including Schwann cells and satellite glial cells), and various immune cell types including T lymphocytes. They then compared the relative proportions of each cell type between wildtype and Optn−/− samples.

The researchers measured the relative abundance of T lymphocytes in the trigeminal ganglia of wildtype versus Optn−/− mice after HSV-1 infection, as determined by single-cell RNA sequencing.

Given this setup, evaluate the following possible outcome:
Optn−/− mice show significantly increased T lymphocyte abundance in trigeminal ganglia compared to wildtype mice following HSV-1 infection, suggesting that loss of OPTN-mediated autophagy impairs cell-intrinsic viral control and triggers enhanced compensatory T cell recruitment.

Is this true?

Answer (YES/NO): YES